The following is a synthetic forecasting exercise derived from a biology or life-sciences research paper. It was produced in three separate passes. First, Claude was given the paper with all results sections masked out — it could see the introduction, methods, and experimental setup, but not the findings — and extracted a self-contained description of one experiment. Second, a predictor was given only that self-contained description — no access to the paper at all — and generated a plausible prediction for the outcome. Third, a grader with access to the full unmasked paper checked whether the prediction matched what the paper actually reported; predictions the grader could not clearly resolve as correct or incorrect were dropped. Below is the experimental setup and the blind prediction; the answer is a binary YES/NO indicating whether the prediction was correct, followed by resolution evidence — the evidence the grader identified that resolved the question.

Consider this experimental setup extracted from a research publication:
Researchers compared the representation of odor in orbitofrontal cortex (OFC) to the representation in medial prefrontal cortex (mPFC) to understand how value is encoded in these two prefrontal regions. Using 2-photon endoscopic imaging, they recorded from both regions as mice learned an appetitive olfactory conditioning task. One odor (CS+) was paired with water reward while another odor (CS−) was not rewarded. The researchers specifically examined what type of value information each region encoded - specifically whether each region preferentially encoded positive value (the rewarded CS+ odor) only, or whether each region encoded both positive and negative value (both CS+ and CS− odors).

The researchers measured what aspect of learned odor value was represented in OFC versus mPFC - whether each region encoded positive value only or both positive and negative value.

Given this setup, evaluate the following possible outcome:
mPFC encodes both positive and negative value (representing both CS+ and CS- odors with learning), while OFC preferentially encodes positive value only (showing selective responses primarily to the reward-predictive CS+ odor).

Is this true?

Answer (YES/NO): YES